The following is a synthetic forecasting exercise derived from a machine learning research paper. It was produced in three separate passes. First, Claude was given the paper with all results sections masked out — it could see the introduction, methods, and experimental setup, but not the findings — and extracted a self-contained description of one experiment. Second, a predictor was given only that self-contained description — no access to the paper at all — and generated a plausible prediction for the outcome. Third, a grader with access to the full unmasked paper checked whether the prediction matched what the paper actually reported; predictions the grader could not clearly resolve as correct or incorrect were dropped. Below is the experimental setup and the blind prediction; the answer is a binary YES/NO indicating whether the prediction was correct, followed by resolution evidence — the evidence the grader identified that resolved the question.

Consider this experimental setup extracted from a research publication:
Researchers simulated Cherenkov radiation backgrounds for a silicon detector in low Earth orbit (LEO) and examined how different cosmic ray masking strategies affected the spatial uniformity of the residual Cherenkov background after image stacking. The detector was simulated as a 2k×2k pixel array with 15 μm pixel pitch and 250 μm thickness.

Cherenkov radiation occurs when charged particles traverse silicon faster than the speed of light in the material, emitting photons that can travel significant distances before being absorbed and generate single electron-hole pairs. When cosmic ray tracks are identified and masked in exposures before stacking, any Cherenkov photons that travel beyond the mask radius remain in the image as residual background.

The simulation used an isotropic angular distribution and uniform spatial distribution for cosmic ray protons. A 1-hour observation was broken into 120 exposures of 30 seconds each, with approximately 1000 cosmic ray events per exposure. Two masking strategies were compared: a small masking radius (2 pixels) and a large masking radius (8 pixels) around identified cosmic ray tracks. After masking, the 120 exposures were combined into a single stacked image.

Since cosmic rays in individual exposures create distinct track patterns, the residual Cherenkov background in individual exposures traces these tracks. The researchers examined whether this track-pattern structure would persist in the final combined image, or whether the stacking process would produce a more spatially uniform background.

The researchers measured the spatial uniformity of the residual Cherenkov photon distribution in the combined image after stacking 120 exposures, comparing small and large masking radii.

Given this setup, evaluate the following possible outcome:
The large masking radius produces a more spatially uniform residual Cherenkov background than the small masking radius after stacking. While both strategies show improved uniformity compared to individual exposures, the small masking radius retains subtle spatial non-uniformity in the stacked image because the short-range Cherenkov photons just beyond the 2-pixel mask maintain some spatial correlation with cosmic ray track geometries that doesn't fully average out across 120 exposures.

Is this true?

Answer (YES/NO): NO